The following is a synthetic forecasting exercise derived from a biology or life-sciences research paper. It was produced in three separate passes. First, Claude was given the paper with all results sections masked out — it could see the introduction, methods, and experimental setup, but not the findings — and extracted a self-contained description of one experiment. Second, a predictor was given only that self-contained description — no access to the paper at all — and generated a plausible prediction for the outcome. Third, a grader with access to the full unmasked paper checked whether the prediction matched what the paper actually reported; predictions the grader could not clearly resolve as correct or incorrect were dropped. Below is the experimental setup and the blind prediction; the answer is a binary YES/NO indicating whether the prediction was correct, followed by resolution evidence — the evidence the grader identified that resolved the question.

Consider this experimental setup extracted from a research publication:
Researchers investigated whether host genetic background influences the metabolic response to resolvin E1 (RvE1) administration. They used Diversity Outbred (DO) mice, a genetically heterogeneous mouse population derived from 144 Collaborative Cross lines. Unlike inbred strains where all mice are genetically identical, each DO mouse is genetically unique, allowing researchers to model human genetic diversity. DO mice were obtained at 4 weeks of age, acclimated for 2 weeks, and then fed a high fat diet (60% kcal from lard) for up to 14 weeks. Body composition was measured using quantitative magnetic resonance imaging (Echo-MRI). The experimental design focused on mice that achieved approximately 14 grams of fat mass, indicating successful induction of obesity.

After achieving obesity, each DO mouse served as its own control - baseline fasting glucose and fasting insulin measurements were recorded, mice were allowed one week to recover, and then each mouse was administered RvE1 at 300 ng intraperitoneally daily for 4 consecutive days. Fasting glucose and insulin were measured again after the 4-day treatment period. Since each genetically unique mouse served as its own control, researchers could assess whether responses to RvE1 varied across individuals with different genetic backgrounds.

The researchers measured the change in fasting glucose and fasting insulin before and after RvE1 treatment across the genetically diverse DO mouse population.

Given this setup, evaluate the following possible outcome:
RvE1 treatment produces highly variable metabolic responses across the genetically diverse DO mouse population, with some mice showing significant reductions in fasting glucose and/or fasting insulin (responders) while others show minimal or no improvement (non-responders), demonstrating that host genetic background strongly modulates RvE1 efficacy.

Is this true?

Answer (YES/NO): YES